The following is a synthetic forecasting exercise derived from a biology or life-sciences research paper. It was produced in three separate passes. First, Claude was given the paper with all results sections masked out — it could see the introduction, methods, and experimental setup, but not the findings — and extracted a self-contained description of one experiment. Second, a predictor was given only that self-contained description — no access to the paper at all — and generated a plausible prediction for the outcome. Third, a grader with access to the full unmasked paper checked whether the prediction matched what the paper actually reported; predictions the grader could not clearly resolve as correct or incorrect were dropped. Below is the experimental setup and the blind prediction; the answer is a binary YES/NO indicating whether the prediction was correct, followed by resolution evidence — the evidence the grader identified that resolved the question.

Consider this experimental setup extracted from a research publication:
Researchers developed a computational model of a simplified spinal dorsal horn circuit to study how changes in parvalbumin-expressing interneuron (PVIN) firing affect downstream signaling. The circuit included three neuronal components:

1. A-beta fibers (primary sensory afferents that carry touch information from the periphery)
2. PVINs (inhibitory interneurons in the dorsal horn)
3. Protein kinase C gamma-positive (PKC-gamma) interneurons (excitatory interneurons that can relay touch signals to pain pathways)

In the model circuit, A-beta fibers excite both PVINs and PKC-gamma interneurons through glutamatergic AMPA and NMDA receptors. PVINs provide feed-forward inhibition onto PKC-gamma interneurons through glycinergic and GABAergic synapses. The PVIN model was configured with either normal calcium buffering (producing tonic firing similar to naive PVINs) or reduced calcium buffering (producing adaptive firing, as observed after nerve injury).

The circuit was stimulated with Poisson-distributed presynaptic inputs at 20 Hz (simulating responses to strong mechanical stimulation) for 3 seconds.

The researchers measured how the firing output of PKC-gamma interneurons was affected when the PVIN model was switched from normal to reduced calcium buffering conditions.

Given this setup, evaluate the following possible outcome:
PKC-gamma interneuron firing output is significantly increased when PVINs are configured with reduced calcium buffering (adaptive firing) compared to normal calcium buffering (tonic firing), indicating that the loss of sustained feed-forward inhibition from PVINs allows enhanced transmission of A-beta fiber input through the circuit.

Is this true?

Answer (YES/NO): YES